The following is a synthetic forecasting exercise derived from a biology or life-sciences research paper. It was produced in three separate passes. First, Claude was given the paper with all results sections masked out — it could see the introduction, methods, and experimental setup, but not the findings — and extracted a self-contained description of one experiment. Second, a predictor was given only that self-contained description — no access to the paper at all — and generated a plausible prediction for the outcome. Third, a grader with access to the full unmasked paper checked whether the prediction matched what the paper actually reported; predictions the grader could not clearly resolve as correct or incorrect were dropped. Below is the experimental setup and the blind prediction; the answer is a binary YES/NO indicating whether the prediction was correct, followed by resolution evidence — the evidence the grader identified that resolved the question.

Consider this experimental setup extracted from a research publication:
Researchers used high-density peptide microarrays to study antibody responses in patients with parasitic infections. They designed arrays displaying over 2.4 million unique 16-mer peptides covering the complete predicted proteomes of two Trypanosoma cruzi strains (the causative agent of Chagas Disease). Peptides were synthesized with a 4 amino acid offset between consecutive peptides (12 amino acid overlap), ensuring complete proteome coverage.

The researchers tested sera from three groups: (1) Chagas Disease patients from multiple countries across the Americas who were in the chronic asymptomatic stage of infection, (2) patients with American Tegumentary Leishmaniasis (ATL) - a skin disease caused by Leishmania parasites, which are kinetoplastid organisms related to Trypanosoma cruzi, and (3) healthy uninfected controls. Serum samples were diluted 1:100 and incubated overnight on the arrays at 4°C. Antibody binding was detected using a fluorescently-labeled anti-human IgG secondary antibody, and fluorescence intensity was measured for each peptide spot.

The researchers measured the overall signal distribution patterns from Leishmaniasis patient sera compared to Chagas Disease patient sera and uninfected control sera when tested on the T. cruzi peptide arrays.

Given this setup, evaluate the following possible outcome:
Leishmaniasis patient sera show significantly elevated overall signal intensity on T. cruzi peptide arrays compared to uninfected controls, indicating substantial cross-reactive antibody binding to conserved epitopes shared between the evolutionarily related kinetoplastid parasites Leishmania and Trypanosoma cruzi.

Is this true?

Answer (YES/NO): NO